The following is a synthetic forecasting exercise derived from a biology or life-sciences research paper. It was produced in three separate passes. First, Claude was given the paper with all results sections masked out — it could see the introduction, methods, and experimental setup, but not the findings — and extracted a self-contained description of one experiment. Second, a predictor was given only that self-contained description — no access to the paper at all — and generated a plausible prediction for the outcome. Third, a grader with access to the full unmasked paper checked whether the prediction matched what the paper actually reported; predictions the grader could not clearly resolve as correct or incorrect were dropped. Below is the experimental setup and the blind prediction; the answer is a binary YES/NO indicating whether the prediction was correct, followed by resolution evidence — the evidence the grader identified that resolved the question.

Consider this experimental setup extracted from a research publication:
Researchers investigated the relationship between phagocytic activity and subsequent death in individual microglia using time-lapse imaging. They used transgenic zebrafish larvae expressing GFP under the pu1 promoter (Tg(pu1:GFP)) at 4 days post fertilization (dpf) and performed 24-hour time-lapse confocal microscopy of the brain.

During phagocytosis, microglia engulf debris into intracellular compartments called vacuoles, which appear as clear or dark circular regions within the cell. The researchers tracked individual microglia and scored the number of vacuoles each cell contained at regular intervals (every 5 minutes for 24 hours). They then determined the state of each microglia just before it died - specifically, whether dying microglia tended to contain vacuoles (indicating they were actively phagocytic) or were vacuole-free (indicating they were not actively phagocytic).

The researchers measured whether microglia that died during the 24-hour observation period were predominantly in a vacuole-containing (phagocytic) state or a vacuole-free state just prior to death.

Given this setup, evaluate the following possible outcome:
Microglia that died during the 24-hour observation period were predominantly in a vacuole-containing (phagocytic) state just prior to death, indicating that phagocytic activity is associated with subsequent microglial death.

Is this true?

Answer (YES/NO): YES